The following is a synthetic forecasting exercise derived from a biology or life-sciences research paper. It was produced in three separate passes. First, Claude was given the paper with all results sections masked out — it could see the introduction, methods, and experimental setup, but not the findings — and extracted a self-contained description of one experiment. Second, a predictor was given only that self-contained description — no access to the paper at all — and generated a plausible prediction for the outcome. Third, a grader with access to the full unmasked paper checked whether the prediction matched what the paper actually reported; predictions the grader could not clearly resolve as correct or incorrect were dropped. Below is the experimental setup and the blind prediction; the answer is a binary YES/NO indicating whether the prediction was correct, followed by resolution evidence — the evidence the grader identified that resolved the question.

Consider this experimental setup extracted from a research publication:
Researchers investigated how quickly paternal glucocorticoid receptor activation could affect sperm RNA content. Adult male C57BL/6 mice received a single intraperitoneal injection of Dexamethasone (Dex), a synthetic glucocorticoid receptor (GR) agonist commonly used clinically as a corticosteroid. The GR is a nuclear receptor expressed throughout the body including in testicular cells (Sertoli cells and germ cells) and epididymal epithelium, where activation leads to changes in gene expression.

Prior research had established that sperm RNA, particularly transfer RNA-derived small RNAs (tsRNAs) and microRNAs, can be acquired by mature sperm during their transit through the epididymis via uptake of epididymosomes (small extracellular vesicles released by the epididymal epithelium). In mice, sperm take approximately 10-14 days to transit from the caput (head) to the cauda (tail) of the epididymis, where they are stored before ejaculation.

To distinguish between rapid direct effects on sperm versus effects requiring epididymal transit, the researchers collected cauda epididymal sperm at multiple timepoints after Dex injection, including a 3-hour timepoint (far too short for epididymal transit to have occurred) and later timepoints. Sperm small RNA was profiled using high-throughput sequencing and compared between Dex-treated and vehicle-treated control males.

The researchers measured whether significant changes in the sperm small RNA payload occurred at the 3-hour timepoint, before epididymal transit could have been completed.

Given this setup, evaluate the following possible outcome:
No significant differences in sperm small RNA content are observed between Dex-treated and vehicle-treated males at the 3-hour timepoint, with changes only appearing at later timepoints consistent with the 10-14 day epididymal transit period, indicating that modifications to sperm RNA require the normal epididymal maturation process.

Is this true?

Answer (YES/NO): NO